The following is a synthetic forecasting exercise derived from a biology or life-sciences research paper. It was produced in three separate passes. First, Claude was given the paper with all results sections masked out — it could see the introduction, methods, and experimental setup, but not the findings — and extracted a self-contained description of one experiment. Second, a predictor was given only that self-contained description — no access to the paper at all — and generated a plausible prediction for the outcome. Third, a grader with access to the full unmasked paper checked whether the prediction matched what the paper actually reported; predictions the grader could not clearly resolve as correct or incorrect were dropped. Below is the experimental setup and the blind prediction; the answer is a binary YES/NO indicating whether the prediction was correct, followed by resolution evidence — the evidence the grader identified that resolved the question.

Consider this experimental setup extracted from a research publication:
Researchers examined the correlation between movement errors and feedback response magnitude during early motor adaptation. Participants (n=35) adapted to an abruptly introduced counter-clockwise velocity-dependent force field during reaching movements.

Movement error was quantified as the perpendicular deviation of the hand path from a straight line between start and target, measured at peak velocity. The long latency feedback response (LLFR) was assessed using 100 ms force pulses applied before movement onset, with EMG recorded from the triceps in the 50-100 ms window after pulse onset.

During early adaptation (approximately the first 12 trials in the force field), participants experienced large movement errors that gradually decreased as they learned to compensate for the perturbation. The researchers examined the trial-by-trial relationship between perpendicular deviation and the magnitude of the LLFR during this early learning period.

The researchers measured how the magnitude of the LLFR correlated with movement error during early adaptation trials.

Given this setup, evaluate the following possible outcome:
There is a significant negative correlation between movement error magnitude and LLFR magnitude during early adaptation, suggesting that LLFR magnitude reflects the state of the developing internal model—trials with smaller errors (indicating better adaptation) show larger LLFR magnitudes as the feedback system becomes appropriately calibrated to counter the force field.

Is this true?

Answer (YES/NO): NO